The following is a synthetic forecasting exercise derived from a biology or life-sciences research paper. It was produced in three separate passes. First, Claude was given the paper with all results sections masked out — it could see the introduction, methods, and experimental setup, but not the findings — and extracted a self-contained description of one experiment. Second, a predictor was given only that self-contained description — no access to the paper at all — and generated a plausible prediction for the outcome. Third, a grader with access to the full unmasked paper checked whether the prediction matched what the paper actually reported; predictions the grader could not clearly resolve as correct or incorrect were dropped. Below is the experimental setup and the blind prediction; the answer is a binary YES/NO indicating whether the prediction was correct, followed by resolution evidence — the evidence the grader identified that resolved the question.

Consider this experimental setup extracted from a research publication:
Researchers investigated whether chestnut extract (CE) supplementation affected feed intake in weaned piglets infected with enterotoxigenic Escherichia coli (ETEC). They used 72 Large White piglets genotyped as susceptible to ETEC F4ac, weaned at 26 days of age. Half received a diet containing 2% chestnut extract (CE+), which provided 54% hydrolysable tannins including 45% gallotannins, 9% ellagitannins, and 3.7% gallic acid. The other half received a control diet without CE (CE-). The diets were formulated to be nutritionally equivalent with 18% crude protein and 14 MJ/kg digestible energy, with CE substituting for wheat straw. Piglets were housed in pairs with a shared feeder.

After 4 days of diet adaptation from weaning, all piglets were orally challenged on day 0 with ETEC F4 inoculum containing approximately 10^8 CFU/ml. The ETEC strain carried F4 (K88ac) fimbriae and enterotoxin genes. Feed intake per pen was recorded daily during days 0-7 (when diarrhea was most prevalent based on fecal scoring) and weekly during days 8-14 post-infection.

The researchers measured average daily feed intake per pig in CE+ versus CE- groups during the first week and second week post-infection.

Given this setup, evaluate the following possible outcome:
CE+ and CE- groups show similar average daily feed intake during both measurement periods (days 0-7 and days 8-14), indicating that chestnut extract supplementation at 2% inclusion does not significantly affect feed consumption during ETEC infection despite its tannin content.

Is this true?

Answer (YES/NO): NO